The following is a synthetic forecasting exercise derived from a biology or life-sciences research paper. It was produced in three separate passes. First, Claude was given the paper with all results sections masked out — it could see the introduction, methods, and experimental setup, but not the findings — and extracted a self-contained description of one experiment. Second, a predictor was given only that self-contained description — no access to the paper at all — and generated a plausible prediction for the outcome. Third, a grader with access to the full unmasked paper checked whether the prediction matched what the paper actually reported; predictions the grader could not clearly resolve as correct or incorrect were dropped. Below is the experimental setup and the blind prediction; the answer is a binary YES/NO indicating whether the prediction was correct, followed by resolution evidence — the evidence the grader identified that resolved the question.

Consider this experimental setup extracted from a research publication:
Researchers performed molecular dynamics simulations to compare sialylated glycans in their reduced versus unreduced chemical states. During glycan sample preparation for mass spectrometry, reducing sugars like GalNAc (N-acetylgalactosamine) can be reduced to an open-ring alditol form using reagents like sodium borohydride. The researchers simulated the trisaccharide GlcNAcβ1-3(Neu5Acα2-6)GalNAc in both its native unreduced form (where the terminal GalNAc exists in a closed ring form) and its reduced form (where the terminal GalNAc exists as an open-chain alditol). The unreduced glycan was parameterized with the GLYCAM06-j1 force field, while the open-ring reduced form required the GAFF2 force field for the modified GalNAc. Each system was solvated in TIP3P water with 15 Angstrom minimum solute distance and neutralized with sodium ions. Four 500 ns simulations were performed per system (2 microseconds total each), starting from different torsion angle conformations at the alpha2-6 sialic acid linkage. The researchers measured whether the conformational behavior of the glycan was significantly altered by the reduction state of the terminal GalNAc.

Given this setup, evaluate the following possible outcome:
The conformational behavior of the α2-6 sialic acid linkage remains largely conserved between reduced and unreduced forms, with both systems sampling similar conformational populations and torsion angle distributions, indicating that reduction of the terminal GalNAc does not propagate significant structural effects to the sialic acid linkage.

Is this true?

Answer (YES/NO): YES